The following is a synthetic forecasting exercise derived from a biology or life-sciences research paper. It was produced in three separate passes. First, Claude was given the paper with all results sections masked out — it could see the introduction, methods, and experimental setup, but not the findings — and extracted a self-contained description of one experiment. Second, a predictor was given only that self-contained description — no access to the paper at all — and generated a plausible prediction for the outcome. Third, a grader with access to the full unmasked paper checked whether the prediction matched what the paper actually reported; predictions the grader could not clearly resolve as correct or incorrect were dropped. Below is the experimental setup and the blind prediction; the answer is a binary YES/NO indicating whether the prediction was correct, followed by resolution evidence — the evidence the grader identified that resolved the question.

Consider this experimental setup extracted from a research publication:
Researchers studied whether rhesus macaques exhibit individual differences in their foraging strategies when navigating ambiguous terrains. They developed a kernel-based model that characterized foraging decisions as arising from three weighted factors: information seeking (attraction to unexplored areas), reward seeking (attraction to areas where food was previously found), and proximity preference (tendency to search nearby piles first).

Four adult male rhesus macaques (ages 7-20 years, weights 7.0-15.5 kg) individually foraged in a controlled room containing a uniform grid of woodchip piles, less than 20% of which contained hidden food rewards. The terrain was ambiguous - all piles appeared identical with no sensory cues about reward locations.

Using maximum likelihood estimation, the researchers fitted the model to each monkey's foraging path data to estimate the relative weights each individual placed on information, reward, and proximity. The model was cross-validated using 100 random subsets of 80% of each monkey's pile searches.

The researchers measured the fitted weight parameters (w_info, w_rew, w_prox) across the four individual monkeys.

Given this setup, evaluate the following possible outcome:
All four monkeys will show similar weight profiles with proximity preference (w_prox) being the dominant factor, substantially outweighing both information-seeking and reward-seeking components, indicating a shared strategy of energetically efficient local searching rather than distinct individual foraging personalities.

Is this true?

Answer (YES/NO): NO